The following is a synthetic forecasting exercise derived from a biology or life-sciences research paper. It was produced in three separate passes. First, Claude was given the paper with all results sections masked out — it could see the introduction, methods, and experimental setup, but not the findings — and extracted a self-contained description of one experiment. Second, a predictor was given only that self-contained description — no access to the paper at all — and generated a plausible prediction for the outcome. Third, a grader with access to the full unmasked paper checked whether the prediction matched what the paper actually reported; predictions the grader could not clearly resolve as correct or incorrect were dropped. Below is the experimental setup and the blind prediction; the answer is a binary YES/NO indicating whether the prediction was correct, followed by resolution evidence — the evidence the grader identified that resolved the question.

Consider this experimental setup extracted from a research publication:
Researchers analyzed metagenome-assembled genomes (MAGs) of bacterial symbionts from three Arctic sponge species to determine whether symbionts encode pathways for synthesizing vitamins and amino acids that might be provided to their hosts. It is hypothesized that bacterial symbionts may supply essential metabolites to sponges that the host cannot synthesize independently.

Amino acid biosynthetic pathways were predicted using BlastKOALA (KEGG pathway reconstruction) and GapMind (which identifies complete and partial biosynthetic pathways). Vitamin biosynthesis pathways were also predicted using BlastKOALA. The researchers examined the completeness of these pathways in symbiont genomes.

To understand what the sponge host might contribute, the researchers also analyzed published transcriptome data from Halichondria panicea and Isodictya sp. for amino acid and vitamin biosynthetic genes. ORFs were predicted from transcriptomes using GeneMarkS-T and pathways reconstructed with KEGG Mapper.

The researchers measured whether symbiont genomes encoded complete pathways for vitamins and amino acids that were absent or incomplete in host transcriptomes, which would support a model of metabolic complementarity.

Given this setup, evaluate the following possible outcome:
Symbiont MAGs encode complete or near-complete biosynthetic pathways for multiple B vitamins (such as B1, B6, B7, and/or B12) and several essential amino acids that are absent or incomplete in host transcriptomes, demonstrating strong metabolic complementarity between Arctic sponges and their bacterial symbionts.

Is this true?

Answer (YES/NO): YES